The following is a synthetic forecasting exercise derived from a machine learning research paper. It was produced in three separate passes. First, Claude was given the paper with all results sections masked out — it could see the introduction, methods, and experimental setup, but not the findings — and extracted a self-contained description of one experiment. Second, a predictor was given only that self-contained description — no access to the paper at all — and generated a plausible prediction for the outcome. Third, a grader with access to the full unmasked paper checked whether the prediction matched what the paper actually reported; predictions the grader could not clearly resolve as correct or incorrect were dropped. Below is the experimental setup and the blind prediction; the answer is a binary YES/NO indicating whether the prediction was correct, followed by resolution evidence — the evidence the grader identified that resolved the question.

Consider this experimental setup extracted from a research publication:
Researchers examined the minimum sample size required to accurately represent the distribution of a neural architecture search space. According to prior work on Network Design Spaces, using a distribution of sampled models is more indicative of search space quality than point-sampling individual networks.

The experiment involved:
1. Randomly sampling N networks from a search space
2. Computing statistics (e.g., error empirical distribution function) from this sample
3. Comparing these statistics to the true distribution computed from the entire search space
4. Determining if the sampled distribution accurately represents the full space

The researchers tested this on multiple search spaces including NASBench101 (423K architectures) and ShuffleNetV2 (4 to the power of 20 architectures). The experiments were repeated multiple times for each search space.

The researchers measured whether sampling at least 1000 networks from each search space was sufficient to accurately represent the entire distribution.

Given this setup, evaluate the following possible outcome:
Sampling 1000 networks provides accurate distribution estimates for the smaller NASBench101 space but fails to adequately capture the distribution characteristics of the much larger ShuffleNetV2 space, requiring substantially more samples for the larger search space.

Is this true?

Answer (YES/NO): NO